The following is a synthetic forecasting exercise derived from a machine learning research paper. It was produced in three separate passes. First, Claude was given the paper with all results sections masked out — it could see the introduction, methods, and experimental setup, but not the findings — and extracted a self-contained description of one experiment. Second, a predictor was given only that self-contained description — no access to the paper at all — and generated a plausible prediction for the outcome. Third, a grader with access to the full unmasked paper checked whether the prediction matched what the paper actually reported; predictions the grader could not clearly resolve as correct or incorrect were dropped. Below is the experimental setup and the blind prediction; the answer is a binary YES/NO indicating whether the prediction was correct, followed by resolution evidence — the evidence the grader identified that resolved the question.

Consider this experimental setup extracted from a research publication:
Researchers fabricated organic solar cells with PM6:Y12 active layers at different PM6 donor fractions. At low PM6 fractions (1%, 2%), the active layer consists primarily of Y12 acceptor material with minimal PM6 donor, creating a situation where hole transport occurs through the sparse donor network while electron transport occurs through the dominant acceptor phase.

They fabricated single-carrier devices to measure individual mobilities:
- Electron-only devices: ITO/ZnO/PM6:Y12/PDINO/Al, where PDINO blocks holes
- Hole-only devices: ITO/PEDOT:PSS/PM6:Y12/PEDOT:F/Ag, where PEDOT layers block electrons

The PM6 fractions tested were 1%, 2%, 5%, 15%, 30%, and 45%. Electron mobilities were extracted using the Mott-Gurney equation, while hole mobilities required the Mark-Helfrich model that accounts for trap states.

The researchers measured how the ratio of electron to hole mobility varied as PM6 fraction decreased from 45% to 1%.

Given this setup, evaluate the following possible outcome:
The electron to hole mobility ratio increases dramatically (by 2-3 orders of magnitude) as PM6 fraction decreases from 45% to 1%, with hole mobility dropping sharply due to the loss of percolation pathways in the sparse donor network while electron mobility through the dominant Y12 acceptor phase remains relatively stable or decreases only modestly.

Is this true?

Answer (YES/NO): YES